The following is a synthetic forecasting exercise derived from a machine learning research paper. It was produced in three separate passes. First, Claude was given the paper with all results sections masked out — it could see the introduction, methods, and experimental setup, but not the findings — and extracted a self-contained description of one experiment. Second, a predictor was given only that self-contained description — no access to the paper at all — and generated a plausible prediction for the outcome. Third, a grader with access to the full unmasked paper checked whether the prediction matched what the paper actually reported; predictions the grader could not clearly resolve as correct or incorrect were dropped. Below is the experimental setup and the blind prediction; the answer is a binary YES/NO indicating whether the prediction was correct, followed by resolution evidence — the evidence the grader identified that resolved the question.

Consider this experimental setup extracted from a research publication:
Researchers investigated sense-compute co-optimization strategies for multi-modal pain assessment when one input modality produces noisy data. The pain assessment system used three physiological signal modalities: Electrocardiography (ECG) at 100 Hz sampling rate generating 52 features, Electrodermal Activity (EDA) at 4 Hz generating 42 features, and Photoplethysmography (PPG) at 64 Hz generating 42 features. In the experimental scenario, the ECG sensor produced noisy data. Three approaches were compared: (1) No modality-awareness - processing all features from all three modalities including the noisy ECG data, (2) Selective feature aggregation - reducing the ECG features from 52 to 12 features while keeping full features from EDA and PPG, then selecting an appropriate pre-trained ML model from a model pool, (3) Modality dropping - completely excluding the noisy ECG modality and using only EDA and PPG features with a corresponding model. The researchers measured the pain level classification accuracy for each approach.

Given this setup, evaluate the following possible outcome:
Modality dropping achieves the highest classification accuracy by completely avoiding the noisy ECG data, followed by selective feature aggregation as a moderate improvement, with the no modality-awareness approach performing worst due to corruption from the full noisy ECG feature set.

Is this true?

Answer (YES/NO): NO